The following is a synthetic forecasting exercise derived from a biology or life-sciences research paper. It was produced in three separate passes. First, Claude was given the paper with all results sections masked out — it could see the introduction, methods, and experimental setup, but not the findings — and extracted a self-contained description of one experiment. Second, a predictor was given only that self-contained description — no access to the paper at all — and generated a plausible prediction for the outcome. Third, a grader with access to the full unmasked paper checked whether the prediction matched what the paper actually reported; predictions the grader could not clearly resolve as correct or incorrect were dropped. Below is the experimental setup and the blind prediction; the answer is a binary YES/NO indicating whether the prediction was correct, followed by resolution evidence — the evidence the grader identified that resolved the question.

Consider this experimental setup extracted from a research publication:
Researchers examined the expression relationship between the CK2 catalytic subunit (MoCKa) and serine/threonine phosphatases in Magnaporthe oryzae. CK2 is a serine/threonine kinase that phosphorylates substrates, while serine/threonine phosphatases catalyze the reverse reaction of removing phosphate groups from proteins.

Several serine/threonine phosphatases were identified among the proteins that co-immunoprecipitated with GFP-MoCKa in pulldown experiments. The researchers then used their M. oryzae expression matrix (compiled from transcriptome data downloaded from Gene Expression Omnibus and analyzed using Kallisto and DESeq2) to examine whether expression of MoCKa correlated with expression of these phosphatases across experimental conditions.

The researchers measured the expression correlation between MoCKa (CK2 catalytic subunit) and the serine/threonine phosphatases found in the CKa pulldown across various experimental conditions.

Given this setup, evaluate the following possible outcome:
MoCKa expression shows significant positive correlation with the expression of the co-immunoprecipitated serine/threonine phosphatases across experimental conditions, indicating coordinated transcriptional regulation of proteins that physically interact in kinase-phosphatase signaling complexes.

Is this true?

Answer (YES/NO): YES